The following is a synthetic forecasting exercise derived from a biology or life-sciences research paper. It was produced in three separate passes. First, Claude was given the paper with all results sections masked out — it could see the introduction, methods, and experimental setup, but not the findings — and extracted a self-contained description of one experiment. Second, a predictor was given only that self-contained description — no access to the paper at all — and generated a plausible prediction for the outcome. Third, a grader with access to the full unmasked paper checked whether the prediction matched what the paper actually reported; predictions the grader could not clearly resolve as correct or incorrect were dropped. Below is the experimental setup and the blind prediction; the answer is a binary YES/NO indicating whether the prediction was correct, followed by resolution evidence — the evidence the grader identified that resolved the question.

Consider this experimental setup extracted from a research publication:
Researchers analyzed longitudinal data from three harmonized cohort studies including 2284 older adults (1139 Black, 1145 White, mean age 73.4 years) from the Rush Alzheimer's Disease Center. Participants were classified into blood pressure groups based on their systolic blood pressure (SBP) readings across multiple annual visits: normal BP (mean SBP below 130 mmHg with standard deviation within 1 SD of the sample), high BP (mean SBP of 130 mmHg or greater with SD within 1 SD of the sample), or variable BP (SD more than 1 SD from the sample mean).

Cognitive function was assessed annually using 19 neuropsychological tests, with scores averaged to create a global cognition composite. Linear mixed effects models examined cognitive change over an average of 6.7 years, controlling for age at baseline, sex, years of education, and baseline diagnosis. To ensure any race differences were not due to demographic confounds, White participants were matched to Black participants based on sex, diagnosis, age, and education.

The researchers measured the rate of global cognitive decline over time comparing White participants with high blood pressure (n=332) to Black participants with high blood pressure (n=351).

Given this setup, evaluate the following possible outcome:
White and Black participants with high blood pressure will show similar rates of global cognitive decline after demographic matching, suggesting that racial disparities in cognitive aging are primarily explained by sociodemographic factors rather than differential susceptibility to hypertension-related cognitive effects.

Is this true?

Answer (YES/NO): NO